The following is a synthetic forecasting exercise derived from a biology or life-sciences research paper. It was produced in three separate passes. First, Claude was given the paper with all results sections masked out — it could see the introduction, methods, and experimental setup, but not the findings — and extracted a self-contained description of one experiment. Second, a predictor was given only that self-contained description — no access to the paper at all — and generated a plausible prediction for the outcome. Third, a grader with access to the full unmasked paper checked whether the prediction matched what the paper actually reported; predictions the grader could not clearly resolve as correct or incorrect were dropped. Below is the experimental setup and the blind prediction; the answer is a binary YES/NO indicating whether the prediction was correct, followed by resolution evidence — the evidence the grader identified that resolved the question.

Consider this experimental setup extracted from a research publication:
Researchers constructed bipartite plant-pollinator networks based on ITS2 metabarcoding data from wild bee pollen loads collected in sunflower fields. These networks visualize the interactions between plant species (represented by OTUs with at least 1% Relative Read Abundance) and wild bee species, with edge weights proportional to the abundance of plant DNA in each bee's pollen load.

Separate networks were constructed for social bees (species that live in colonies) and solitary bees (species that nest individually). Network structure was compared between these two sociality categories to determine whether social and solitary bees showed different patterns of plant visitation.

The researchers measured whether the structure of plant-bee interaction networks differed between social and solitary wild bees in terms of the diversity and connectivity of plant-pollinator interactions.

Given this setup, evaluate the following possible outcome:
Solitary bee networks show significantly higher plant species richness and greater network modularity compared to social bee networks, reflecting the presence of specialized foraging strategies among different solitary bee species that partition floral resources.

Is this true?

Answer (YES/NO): NO